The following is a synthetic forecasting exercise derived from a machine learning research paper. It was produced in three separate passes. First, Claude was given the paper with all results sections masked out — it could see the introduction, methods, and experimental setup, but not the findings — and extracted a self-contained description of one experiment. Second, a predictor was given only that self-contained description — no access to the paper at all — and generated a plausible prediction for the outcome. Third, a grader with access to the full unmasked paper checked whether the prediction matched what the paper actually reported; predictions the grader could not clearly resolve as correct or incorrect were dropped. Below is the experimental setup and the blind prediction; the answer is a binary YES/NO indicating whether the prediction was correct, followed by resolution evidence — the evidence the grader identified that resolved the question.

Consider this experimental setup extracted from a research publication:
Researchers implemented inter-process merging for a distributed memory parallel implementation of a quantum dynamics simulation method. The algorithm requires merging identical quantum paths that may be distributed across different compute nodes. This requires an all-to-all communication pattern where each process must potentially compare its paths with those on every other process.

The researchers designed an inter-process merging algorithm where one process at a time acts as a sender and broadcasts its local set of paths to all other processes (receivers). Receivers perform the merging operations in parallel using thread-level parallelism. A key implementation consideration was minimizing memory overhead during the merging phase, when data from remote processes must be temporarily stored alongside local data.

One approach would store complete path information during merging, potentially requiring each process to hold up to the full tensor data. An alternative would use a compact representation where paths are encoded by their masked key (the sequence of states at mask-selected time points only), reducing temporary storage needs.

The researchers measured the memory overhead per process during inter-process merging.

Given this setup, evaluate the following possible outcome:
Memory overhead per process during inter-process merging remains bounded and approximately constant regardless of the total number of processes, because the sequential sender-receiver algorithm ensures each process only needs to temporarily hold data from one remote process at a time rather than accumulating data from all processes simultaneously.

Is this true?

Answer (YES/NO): NO